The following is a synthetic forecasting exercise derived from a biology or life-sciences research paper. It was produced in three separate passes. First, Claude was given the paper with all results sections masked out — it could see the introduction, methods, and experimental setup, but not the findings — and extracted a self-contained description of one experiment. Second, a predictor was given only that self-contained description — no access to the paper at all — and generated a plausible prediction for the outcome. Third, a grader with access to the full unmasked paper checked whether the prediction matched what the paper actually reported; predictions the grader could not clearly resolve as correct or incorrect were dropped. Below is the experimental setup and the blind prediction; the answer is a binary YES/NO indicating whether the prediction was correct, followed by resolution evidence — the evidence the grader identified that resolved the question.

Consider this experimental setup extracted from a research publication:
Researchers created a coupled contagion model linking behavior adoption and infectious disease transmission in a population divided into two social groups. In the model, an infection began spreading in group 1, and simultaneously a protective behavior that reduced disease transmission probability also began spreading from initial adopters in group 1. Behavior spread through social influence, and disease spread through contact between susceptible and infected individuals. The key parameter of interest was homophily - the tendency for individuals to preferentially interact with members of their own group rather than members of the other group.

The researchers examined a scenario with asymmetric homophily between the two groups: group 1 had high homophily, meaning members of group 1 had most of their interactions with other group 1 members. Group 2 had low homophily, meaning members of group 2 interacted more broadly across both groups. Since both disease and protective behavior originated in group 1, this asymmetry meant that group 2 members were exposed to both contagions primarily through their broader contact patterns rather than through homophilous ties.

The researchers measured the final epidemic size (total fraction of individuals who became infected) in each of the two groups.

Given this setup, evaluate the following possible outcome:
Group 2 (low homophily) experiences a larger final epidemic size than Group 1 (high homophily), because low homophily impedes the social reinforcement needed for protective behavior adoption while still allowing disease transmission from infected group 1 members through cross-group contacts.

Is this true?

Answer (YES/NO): YES